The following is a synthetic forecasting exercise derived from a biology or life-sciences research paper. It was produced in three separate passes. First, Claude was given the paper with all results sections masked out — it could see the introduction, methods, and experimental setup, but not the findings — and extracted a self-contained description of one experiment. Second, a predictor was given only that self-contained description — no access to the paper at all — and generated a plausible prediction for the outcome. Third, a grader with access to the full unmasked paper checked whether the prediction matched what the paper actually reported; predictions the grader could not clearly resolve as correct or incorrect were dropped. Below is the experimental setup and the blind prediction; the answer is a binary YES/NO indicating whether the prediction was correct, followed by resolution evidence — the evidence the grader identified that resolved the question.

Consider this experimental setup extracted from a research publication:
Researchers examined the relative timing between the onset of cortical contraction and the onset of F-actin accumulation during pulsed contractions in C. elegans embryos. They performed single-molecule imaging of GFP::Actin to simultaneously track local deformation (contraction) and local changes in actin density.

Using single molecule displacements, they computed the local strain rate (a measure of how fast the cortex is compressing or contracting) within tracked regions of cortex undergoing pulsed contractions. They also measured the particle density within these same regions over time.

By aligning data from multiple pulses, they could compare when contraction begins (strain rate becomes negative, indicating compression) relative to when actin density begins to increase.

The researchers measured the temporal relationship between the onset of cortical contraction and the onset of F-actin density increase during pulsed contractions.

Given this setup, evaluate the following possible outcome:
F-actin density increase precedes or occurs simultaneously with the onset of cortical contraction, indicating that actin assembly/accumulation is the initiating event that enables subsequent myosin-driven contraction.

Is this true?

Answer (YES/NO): YES